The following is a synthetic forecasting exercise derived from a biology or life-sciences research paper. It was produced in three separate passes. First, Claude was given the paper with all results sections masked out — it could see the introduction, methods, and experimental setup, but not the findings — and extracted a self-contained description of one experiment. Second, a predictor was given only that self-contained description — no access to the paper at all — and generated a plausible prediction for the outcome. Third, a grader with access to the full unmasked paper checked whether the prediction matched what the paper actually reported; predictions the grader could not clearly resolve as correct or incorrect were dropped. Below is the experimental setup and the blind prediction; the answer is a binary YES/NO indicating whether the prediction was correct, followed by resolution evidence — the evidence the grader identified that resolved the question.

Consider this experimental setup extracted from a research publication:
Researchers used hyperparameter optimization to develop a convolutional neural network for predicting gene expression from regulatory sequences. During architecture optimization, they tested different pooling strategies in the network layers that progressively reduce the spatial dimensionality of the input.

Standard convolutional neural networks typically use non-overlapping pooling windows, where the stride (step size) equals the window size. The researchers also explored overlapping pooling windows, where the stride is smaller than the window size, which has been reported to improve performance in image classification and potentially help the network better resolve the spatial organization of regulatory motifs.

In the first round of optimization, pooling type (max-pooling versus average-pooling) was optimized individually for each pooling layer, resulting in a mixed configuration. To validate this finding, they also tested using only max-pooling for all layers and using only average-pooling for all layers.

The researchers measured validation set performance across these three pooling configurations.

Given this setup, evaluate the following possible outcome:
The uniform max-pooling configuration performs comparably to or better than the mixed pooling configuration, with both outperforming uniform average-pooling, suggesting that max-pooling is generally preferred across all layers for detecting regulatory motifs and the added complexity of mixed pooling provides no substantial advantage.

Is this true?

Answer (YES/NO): NO